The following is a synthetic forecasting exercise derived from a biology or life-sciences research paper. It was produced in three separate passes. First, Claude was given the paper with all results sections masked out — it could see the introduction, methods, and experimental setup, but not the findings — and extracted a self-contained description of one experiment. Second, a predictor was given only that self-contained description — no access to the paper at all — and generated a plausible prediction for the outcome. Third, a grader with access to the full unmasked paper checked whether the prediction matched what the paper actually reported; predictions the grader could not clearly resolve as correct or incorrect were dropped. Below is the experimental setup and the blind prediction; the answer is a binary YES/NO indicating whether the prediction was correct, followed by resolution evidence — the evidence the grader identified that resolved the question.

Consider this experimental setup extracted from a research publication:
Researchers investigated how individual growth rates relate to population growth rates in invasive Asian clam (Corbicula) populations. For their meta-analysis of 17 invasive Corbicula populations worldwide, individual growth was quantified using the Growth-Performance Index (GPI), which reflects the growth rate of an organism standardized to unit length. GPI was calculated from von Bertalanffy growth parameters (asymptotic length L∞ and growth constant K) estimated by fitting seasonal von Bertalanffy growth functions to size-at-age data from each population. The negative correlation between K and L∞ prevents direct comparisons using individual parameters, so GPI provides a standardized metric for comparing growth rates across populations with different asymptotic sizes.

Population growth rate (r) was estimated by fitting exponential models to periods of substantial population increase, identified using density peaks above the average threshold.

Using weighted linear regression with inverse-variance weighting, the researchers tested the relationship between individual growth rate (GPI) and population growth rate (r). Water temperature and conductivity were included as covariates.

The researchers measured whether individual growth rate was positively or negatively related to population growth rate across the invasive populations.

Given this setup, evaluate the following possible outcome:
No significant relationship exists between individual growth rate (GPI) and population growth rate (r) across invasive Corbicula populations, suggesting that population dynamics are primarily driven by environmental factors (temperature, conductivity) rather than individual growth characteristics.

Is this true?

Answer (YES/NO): NO